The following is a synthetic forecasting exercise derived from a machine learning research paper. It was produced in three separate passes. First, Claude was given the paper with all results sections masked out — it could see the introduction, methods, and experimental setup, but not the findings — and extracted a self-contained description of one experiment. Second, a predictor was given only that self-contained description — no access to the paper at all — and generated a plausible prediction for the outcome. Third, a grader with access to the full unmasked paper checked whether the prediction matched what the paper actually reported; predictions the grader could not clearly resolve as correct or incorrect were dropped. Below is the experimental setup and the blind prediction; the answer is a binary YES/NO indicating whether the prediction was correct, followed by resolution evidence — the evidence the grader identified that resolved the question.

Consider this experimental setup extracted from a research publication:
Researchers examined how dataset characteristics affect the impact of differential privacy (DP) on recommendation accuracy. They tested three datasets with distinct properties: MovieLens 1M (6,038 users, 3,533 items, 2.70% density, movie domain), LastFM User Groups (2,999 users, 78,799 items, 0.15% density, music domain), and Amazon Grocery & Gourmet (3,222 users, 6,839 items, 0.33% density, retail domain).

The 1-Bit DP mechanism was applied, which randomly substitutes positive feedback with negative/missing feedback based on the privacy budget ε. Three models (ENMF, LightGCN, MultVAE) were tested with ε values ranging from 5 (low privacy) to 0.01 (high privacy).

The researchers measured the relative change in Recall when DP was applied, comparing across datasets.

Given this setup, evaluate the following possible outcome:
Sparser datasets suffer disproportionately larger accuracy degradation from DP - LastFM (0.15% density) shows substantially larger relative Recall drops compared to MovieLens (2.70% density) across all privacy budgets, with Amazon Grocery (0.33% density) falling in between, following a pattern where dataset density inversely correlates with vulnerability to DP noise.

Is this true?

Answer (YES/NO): NO